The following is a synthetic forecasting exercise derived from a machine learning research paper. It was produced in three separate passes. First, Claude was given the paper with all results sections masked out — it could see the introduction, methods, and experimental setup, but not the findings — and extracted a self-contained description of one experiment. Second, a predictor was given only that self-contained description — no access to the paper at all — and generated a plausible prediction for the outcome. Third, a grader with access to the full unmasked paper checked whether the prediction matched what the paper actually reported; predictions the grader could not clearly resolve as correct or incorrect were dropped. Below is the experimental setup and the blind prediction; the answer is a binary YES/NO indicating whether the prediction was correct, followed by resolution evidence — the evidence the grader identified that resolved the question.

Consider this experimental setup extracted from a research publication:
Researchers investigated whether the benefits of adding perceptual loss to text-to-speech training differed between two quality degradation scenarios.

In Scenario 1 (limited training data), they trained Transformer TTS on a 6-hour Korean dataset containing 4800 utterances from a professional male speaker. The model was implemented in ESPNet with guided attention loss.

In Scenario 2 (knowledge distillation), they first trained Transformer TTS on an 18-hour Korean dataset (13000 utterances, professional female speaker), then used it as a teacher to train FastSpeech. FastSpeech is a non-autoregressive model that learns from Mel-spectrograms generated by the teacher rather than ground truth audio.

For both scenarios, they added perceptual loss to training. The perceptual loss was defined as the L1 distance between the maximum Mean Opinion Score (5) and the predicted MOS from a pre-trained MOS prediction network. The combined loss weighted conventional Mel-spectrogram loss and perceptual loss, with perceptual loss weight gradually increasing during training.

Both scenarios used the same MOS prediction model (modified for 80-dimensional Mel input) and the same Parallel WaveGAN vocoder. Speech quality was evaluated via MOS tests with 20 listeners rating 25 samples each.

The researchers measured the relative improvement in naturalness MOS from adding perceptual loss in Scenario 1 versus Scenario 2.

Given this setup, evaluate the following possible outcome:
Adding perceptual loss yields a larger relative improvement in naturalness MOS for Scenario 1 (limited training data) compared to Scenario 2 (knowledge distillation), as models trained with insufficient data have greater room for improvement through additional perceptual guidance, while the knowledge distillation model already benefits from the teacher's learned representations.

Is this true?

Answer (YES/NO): YES